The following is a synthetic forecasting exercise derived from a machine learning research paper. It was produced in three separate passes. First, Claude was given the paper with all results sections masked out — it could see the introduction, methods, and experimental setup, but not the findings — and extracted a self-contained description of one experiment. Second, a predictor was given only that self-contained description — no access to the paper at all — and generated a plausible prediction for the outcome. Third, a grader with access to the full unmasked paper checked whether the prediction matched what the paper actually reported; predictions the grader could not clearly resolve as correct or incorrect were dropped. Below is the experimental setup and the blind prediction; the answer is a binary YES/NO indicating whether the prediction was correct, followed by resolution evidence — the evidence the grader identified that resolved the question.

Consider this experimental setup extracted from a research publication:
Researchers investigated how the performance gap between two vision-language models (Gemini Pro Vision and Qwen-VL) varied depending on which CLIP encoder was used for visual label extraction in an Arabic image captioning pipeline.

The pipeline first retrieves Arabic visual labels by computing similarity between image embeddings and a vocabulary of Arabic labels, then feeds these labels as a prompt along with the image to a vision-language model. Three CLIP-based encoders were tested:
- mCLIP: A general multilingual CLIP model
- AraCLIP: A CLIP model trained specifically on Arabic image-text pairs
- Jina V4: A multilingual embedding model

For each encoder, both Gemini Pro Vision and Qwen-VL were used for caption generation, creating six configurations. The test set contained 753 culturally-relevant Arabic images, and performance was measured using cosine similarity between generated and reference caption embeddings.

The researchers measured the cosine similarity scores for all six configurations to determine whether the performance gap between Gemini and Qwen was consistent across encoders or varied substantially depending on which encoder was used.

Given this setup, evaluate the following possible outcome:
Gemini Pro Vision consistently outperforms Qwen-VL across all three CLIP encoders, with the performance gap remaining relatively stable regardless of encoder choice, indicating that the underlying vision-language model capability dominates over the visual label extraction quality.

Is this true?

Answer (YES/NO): NO